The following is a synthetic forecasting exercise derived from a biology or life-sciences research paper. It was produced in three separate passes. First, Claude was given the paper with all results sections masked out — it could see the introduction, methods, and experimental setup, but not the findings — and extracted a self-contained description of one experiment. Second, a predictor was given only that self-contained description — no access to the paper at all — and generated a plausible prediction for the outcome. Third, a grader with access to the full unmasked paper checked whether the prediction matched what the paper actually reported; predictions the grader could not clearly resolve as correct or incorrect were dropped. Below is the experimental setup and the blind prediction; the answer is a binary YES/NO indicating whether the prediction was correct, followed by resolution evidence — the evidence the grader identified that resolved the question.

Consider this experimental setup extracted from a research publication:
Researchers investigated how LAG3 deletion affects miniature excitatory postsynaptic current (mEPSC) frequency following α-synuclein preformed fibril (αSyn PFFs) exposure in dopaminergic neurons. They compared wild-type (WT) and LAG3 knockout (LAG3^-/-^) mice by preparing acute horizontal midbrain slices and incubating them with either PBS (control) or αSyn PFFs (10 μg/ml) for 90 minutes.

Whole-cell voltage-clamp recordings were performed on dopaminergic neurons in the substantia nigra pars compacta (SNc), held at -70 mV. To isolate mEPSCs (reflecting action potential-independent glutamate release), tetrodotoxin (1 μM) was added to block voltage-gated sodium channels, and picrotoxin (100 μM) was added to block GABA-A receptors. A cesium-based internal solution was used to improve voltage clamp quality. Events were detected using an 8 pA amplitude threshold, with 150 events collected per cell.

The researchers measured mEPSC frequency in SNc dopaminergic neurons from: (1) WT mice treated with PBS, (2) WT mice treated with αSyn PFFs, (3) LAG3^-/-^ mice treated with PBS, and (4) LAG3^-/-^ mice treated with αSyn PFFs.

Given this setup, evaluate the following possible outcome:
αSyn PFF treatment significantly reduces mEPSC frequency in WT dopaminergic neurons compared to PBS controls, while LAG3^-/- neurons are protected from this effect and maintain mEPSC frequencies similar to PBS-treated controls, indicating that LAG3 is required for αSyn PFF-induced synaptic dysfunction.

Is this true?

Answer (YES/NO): YES